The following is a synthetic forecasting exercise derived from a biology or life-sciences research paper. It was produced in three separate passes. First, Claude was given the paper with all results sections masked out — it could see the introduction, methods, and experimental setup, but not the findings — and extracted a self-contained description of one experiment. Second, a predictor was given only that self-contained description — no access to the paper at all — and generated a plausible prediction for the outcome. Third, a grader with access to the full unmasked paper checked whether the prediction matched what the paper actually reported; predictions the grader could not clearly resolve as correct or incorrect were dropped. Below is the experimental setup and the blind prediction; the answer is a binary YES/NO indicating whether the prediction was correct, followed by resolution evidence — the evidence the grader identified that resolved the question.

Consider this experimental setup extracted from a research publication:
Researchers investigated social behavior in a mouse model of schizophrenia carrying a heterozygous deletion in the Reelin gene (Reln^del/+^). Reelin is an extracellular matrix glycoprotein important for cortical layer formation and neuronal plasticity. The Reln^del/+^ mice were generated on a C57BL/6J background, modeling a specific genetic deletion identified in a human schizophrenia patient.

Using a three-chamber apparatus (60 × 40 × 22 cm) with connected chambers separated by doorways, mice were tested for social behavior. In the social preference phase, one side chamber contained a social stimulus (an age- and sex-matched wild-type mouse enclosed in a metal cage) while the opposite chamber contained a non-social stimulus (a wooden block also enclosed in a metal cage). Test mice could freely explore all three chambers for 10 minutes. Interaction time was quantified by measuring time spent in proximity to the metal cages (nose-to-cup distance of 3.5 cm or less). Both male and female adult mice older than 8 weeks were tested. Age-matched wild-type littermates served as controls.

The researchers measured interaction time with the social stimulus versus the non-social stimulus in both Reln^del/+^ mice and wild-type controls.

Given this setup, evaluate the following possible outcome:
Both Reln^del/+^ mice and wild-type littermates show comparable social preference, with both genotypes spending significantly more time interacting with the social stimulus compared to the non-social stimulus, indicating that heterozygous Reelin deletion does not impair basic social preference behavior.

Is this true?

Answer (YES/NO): YES